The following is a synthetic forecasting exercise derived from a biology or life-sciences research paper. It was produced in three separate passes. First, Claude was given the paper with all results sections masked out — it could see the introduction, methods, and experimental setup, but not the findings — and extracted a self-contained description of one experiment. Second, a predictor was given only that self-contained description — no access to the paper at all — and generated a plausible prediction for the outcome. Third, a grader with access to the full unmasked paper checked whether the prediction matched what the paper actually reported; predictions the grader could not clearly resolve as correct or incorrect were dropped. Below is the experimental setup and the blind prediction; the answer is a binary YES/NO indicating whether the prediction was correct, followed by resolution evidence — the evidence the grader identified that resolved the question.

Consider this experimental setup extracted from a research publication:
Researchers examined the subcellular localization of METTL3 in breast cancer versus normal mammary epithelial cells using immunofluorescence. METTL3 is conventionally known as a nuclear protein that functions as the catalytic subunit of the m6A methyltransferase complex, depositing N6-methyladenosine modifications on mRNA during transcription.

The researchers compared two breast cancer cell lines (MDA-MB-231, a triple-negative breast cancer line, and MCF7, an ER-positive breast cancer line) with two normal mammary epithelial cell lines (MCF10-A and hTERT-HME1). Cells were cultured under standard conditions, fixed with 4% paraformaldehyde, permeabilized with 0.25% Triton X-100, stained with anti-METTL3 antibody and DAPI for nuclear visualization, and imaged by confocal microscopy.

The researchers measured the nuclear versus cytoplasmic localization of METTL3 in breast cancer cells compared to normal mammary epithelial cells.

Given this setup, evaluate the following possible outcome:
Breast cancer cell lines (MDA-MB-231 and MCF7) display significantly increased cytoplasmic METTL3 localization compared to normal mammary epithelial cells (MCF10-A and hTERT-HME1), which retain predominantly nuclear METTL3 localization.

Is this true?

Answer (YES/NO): NO